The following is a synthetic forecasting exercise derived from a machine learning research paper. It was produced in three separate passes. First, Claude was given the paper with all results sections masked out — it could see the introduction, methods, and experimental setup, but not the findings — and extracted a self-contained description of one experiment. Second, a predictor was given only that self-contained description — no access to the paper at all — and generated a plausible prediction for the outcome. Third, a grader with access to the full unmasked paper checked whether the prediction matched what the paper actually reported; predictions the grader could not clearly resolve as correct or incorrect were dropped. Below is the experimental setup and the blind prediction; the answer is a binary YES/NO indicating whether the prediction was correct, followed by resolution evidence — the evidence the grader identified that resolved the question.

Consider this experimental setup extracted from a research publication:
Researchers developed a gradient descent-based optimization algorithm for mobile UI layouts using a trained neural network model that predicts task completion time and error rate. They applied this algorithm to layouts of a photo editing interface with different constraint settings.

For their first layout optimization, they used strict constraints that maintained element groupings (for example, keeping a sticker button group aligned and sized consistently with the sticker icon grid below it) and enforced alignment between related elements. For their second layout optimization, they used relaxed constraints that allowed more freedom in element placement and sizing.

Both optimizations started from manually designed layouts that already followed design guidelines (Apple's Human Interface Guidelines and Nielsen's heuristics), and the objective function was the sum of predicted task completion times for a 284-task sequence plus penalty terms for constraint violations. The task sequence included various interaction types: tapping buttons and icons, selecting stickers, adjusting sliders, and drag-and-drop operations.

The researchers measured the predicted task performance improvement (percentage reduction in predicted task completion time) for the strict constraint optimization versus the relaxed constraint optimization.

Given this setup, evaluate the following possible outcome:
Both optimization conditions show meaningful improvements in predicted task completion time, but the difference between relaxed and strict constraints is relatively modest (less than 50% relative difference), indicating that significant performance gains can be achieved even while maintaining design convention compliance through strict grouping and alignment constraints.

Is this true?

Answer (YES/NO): NO